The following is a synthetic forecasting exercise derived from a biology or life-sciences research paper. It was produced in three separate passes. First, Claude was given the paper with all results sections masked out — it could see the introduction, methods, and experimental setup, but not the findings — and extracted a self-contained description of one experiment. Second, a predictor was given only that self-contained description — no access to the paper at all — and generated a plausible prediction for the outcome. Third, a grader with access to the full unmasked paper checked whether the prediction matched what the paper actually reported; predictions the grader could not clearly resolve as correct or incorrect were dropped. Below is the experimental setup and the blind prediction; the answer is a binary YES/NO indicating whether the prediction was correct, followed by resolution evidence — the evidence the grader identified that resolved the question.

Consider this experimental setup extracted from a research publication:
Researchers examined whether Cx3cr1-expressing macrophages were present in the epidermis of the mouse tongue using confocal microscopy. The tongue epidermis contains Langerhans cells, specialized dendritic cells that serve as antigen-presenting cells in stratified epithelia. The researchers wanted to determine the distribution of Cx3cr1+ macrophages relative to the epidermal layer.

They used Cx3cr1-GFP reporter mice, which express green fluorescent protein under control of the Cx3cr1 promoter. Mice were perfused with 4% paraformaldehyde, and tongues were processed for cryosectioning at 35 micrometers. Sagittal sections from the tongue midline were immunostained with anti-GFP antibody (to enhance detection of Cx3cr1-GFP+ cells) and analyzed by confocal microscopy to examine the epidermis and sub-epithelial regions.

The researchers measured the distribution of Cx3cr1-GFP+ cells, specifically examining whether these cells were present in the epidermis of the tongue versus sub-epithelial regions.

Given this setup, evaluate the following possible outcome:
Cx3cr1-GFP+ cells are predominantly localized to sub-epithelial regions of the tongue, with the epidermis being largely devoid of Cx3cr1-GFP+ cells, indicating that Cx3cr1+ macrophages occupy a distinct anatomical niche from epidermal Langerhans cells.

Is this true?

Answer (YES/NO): YES